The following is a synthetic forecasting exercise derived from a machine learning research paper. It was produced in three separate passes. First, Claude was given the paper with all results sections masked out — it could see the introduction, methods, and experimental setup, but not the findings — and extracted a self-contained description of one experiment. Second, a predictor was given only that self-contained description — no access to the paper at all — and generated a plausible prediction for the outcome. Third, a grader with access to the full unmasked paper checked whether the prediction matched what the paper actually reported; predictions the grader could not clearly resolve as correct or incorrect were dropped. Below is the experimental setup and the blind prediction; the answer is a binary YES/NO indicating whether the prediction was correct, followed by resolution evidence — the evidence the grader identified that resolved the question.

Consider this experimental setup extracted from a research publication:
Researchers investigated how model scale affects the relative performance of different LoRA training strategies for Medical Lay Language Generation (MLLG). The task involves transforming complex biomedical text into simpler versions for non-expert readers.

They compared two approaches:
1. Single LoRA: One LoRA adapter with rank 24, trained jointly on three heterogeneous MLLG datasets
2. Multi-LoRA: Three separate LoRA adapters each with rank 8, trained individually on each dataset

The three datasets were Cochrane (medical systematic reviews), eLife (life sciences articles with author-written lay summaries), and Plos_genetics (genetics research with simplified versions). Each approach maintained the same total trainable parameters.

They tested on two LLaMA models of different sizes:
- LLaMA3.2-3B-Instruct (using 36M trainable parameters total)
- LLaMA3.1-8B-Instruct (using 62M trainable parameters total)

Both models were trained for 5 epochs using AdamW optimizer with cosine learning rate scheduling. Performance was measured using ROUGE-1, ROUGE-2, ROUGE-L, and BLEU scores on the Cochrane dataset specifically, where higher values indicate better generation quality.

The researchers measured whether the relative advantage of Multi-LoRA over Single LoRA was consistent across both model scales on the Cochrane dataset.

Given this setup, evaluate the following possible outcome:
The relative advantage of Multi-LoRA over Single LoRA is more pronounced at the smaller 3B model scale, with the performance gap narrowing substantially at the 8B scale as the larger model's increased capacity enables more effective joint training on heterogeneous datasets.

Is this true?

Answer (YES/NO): YES